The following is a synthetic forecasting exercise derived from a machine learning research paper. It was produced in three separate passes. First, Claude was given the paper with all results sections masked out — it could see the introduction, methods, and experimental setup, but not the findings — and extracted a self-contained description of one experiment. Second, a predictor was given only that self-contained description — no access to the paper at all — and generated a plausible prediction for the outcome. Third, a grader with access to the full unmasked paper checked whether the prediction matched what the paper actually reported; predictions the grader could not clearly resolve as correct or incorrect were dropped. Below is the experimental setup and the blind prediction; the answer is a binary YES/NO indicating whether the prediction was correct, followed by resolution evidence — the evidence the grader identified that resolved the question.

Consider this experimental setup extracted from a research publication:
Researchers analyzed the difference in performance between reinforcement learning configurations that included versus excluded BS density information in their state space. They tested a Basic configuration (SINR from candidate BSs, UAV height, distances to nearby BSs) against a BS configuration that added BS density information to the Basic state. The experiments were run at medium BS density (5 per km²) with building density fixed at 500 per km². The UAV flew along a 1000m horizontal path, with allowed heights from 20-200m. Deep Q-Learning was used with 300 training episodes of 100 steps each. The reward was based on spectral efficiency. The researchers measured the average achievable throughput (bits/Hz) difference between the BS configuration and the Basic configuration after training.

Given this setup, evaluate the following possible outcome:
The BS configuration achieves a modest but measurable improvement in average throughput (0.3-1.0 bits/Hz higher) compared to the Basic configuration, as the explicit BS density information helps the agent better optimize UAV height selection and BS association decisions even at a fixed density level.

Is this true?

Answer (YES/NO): NO